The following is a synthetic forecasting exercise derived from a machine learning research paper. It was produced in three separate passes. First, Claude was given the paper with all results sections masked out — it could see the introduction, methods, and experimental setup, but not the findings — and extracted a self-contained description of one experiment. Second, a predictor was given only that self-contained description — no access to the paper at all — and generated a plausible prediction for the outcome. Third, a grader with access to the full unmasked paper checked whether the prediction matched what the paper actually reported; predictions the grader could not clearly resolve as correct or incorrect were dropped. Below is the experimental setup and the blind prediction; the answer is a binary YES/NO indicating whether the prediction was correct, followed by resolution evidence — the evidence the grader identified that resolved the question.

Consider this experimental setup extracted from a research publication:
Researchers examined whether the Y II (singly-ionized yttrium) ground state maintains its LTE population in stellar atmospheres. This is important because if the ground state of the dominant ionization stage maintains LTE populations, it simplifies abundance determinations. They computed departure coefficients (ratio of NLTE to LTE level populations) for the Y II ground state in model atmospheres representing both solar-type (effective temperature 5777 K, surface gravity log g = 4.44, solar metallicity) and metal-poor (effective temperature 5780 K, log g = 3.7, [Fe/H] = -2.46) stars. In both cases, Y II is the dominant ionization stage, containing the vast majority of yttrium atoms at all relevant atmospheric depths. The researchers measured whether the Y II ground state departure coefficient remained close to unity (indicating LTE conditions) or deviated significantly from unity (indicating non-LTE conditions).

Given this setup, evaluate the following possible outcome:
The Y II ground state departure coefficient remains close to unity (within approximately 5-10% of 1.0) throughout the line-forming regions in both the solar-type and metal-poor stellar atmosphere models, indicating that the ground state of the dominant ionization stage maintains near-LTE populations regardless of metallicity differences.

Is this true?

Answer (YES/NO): YES